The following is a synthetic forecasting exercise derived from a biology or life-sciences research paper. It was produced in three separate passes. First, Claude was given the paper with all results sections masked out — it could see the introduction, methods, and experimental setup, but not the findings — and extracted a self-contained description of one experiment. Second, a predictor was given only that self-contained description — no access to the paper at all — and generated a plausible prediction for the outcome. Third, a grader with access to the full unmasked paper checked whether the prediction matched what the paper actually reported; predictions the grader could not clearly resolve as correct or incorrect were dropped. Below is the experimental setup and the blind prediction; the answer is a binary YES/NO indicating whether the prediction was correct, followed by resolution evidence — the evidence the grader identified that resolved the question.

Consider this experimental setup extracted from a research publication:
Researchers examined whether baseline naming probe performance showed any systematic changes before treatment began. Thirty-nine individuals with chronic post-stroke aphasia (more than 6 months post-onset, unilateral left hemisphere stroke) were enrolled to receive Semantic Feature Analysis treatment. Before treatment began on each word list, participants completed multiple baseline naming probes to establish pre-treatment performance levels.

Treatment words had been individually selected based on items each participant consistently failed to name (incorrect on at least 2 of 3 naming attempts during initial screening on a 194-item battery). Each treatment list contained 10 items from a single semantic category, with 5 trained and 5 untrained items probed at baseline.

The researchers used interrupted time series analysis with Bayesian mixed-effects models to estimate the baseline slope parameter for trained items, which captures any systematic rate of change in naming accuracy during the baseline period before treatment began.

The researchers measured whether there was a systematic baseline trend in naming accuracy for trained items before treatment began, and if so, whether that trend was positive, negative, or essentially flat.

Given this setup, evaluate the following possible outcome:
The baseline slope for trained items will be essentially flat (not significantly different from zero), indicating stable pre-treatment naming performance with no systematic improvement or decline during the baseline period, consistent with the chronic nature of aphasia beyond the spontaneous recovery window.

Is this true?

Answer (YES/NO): NO